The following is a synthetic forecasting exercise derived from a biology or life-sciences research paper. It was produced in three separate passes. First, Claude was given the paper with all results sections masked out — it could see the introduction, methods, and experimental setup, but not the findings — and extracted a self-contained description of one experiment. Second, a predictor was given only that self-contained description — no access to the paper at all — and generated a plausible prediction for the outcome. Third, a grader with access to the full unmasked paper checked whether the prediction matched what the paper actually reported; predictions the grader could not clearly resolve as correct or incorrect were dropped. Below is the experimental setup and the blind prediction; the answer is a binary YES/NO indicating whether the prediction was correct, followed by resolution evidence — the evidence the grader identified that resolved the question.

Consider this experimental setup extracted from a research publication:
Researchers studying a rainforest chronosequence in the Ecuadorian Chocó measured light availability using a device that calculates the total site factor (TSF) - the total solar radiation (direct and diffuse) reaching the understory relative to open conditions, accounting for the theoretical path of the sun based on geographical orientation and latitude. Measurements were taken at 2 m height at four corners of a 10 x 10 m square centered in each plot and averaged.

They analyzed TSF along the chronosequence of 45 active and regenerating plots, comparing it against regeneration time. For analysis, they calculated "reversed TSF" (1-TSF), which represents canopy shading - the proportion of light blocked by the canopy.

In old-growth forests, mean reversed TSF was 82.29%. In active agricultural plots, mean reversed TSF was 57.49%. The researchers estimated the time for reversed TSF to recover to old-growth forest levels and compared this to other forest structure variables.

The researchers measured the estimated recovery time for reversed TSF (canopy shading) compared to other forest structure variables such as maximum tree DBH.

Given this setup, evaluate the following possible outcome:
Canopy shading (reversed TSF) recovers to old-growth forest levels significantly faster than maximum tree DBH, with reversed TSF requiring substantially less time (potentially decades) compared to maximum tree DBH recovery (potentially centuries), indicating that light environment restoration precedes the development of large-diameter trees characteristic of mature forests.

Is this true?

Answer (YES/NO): NO